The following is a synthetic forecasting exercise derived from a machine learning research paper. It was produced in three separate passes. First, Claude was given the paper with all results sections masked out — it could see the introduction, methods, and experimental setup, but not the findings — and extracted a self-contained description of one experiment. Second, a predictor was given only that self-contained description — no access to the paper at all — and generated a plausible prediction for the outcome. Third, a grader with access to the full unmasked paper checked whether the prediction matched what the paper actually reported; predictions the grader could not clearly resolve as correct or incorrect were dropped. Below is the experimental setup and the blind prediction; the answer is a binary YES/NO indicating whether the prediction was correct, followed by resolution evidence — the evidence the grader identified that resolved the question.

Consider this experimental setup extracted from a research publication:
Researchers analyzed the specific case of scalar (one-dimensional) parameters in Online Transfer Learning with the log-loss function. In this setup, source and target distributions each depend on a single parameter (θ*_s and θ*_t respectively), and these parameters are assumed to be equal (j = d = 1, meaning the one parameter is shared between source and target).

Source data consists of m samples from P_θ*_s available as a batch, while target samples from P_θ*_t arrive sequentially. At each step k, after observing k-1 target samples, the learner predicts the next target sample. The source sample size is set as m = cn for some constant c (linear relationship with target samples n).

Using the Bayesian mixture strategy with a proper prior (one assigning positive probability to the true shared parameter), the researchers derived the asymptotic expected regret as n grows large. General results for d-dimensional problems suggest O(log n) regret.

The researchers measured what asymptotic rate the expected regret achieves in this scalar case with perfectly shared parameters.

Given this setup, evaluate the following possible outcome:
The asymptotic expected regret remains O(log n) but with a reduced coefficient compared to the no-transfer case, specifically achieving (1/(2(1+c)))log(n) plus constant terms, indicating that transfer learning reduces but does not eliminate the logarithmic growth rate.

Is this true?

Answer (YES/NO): NO